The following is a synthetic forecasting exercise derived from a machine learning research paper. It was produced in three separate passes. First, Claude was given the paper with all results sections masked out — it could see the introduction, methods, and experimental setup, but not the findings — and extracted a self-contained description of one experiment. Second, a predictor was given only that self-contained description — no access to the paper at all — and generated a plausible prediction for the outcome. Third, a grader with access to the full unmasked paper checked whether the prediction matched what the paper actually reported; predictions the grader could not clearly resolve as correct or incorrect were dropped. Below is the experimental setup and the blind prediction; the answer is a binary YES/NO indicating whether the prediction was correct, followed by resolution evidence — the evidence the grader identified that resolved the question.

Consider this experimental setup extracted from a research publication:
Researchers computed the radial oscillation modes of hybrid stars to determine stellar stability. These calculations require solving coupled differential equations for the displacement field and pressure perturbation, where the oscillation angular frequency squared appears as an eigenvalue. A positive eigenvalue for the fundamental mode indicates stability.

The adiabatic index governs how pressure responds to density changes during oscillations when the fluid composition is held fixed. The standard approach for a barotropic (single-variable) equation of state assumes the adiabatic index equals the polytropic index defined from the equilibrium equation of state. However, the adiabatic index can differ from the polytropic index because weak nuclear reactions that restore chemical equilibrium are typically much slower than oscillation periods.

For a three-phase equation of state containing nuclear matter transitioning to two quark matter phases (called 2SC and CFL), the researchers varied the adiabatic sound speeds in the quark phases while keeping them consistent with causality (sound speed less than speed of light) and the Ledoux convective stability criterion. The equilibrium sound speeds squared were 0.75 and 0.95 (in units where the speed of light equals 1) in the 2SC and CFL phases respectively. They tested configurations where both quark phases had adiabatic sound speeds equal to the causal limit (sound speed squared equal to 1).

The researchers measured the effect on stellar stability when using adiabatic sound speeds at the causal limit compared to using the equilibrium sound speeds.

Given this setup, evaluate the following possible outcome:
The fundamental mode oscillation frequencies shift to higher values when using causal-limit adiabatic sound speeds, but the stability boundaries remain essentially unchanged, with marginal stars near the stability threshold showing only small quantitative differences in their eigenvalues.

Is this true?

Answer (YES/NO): NO